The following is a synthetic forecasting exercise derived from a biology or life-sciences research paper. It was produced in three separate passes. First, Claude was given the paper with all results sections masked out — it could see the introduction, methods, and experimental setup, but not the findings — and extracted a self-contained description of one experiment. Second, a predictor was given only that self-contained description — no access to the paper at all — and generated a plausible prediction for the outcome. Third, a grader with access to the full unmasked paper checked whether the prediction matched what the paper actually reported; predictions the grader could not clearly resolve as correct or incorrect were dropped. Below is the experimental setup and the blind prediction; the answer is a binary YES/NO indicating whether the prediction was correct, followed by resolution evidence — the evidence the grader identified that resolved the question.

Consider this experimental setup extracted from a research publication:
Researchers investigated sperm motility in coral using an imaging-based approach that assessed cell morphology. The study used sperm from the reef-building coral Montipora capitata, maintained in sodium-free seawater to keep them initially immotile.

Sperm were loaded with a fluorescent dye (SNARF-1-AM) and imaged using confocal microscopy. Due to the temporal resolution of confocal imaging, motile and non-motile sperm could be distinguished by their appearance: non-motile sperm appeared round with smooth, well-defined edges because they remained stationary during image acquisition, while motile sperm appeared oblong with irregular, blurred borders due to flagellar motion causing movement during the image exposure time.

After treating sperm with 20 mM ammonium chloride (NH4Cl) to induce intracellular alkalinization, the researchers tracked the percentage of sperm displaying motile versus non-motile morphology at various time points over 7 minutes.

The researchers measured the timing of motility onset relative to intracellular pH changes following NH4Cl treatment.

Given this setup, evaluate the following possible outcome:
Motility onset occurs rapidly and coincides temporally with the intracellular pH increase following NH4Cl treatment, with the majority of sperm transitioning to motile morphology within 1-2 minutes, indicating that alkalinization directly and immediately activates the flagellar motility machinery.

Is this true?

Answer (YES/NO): YES